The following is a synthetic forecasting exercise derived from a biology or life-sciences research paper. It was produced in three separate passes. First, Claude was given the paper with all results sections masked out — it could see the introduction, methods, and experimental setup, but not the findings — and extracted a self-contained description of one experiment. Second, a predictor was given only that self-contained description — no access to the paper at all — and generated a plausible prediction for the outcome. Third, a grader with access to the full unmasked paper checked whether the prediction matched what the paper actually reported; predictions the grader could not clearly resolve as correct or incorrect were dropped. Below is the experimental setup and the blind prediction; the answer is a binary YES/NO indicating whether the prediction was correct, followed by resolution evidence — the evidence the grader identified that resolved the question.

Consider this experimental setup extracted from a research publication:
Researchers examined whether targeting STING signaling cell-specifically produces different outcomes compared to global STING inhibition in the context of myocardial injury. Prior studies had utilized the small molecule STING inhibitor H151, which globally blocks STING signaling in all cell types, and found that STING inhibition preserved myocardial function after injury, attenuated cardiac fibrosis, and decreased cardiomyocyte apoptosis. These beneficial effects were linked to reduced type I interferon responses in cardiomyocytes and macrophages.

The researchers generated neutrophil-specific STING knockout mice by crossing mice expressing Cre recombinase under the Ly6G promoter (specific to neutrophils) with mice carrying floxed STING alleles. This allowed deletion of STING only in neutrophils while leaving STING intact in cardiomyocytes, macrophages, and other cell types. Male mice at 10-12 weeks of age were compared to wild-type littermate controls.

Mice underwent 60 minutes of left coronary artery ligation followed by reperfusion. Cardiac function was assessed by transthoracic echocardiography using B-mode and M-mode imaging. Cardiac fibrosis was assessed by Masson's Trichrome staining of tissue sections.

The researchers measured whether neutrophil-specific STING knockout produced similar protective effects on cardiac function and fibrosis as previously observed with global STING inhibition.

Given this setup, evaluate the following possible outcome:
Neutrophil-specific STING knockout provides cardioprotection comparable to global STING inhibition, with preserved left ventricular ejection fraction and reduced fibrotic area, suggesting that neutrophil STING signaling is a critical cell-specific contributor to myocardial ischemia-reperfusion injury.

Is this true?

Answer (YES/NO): NO